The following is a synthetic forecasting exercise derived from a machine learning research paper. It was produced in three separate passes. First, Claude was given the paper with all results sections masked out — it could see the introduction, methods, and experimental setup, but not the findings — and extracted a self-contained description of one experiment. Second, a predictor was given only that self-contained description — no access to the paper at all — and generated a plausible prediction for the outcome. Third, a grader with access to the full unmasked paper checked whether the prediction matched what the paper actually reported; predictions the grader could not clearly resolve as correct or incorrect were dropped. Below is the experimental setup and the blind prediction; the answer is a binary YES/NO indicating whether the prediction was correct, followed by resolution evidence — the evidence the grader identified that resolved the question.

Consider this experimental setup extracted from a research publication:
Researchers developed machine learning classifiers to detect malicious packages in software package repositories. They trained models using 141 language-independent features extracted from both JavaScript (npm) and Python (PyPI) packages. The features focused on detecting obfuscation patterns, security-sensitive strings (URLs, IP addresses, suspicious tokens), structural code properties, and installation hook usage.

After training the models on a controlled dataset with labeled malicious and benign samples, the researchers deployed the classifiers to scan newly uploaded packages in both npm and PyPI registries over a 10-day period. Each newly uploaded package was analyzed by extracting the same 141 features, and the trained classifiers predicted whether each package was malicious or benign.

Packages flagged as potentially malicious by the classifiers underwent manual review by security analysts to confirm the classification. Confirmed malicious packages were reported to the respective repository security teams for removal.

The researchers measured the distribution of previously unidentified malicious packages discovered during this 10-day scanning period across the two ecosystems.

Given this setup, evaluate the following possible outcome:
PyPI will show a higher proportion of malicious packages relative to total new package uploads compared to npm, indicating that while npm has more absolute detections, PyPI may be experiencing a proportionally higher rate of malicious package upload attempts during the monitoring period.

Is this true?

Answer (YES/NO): NO